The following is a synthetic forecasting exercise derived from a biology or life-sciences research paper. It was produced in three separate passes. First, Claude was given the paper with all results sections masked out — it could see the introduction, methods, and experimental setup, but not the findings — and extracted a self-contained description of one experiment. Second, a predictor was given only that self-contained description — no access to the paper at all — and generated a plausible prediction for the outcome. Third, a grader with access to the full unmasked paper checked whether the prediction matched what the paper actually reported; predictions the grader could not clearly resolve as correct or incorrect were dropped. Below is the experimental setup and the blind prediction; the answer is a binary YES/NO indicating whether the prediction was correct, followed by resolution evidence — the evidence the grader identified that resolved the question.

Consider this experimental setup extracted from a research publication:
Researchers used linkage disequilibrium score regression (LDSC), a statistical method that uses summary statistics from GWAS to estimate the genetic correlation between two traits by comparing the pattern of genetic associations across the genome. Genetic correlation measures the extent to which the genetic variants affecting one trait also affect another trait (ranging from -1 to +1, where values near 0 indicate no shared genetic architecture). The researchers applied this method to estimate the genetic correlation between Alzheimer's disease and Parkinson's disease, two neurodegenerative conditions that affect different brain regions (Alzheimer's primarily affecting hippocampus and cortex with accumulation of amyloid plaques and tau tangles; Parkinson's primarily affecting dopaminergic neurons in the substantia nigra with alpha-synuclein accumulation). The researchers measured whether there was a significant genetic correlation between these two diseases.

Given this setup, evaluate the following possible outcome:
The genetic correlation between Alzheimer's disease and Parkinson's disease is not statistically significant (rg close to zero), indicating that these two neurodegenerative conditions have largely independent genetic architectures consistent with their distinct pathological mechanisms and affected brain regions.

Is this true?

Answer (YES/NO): NO